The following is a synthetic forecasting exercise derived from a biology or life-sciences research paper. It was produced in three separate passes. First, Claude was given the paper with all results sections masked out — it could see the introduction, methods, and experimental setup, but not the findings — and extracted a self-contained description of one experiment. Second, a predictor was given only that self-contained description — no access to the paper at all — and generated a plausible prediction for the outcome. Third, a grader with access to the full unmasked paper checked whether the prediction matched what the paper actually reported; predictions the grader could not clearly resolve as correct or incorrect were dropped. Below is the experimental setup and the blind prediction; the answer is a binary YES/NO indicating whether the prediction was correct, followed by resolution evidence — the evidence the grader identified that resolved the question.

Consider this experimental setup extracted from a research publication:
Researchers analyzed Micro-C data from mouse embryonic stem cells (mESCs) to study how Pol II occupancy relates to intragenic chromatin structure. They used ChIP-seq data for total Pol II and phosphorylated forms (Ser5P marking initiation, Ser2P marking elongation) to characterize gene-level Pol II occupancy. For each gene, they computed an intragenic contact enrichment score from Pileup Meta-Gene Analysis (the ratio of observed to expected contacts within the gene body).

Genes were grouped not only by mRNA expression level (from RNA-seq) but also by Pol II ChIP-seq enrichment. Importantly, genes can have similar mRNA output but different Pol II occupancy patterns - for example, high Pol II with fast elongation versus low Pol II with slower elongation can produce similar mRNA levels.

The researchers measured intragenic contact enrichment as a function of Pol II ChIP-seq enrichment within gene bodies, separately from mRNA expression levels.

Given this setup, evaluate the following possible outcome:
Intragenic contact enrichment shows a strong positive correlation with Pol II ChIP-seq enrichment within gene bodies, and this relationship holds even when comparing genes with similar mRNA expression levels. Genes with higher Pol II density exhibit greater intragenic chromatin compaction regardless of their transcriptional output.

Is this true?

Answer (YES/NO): YES